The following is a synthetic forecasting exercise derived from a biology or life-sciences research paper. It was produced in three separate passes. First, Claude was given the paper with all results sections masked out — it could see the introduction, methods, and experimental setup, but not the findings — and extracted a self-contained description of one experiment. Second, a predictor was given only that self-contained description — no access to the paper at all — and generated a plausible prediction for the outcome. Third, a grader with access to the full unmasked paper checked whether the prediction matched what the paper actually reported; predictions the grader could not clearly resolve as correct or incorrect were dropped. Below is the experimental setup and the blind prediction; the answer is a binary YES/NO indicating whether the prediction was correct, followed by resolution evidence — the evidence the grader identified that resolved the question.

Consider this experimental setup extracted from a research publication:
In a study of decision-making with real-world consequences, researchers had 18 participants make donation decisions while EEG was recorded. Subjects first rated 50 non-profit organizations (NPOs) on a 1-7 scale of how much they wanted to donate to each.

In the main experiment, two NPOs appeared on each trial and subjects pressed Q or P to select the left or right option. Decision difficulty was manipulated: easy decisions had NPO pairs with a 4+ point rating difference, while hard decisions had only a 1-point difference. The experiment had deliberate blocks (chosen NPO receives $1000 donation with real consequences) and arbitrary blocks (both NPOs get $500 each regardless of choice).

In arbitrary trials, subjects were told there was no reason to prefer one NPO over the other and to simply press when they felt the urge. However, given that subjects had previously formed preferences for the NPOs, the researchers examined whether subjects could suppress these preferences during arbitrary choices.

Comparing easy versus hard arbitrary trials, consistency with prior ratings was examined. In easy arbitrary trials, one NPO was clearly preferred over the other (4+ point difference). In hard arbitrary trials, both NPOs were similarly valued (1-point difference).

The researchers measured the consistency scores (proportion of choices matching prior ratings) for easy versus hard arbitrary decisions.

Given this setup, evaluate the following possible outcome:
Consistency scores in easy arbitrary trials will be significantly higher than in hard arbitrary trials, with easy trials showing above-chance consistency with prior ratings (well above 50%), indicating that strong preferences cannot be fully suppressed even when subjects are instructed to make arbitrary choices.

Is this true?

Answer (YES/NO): NO